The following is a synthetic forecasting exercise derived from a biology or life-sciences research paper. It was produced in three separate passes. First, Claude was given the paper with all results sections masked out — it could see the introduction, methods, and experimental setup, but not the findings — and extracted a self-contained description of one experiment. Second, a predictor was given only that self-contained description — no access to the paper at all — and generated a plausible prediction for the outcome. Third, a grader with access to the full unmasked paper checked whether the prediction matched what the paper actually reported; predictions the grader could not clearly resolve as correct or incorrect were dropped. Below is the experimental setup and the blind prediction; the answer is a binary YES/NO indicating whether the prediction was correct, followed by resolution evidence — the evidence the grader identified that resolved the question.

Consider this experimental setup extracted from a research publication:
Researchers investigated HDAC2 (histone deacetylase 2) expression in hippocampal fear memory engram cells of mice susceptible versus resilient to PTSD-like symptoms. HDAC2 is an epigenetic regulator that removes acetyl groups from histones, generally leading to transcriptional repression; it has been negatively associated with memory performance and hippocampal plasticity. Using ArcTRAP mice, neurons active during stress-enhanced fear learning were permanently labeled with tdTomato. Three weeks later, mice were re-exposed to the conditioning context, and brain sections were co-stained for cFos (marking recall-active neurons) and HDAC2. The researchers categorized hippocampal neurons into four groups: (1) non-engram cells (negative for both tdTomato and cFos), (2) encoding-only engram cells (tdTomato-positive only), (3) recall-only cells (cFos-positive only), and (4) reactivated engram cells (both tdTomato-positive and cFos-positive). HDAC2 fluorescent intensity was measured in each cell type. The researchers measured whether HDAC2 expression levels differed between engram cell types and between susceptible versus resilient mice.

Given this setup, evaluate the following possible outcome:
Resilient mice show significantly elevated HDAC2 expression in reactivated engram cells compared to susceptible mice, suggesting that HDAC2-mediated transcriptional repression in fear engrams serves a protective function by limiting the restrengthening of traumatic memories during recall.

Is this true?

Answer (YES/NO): NO